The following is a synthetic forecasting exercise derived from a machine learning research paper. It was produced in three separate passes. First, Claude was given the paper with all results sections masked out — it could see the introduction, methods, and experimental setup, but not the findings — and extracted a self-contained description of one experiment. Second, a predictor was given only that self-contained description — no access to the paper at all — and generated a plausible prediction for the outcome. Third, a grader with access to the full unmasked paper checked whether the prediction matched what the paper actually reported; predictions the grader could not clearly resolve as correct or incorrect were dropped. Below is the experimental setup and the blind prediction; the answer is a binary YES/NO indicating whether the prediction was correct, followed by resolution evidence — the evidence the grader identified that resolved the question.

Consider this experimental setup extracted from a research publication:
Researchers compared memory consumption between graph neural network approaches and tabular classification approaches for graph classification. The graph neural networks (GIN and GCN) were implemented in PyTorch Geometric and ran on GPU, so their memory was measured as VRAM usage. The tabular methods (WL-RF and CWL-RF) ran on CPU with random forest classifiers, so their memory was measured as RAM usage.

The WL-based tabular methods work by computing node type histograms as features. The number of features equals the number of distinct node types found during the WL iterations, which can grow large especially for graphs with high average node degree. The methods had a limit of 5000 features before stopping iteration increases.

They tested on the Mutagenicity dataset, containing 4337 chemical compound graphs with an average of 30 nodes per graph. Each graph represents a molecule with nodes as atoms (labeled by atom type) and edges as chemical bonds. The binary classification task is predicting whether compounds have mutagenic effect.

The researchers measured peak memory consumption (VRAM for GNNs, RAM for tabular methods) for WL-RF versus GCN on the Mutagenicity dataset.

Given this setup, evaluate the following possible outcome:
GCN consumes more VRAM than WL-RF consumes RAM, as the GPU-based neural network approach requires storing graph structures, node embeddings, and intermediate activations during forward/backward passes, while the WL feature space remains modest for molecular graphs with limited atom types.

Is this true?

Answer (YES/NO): NO